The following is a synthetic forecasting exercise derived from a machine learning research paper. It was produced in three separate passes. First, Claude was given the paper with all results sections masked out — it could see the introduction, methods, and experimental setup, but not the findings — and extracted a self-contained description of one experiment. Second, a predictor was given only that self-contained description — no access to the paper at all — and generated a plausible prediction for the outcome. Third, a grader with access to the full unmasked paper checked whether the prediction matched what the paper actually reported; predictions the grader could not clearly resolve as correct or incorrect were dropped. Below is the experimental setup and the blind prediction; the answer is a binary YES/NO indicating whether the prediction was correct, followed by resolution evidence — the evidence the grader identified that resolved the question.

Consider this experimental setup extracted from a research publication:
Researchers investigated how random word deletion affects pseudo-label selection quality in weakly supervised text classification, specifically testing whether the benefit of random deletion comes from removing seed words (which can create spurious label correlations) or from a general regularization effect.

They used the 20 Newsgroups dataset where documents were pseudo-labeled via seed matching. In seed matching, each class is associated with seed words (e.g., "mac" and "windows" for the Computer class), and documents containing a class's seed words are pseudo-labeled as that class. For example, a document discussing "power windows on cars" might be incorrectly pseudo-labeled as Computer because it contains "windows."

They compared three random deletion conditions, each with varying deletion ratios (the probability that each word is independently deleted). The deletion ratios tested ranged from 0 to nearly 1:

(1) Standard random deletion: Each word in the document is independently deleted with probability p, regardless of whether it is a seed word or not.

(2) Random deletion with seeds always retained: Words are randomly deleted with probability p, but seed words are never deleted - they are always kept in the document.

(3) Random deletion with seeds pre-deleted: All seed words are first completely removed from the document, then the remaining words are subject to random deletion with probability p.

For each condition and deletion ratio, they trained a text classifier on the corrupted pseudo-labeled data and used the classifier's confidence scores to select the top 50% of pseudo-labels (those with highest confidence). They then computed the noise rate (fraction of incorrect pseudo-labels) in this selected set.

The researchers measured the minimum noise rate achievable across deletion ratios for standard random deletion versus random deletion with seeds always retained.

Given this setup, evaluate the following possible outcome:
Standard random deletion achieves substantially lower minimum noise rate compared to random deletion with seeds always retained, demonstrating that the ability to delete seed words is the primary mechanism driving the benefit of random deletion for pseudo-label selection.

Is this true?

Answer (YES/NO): YES